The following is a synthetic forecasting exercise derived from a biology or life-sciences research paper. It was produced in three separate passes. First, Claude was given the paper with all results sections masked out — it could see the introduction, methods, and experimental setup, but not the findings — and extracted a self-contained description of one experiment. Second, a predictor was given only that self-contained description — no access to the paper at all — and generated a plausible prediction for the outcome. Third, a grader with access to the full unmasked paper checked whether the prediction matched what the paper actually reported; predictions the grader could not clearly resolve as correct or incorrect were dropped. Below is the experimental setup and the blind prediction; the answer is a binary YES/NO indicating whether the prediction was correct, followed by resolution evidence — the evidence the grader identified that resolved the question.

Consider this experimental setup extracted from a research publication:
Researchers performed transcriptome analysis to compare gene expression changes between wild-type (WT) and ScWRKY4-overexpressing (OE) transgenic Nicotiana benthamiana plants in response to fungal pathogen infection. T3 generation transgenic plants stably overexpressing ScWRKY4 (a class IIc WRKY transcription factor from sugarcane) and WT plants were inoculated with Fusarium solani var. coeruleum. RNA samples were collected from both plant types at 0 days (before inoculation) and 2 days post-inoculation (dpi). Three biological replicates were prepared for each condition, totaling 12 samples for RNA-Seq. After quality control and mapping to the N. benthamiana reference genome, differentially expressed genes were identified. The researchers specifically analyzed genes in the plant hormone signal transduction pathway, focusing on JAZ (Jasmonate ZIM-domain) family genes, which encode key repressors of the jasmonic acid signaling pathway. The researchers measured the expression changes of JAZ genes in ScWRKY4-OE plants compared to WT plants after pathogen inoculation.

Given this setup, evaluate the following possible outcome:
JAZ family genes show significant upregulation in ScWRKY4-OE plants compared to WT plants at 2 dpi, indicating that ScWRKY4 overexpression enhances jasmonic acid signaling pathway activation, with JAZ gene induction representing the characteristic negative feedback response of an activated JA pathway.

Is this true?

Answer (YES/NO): NO